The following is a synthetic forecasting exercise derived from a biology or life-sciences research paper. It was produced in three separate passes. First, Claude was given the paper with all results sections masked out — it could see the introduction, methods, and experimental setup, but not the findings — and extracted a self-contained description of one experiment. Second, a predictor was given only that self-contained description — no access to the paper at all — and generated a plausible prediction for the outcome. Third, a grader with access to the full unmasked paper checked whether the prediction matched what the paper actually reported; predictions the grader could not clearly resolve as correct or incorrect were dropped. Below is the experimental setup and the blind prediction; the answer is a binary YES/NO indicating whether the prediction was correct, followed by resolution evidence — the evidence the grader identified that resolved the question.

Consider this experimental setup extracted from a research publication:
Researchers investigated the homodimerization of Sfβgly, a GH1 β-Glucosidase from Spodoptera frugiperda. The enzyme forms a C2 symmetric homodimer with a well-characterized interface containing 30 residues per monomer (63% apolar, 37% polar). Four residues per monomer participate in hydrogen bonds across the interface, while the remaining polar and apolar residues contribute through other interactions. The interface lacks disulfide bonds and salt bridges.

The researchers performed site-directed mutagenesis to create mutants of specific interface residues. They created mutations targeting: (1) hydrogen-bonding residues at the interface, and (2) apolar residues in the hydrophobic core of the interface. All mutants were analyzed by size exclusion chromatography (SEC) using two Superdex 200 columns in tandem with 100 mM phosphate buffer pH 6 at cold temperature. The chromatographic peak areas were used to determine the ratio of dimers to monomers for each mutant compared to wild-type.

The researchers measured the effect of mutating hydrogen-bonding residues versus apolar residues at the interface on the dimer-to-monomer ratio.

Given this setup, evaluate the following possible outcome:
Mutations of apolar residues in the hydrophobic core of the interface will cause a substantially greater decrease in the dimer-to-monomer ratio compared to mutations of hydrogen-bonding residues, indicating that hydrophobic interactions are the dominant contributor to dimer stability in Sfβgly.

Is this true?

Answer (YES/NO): YES